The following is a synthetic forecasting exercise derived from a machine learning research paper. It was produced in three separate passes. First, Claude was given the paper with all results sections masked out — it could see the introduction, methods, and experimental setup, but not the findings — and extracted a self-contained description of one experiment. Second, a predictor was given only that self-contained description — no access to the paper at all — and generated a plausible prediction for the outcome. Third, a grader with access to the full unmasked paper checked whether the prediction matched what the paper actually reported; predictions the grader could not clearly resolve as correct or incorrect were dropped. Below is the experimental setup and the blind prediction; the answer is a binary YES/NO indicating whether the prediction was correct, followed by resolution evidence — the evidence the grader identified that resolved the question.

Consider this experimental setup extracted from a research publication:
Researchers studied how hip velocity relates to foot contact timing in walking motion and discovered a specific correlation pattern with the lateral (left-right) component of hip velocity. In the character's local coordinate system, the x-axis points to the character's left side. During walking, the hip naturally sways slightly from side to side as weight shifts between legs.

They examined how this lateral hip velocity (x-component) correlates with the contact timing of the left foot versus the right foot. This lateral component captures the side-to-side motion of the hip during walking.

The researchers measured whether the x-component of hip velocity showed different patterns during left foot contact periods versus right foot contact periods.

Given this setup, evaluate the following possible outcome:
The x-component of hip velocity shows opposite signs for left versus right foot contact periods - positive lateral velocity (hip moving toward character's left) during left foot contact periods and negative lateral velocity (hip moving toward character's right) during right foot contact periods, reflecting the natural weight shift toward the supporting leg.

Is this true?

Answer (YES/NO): YES